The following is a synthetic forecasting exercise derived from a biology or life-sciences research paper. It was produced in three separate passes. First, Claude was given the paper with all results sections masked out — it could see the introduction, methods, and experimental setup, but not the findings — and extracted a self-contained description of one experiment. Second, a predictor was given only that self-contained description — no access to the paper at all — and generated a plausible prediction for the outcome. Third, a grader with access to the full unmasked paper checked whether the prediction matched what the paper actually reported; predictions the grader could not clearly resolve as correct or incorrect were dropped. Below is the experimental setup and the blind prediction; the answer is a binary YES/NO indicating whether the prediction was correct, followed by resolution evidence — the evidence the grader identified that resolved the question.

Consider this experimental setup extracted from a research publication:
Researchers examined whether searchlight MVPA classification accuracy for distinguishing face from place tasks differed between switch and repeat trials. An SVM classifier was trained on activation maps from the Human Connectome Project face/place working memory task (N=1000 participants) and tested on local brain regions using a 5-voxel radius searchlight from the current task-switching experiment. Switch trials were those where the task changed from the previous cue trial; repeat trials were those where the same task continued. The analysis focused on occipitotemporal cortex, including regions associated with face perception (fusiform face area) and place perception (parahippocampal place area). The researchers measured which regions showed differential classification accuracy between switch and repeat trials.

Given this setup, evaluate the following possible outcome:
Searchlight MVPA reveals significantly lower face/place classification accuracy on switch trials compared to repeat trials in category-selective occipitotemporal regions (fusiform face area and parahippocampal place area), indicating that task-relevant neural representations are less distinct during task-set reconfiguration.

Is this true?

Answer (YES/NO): NO